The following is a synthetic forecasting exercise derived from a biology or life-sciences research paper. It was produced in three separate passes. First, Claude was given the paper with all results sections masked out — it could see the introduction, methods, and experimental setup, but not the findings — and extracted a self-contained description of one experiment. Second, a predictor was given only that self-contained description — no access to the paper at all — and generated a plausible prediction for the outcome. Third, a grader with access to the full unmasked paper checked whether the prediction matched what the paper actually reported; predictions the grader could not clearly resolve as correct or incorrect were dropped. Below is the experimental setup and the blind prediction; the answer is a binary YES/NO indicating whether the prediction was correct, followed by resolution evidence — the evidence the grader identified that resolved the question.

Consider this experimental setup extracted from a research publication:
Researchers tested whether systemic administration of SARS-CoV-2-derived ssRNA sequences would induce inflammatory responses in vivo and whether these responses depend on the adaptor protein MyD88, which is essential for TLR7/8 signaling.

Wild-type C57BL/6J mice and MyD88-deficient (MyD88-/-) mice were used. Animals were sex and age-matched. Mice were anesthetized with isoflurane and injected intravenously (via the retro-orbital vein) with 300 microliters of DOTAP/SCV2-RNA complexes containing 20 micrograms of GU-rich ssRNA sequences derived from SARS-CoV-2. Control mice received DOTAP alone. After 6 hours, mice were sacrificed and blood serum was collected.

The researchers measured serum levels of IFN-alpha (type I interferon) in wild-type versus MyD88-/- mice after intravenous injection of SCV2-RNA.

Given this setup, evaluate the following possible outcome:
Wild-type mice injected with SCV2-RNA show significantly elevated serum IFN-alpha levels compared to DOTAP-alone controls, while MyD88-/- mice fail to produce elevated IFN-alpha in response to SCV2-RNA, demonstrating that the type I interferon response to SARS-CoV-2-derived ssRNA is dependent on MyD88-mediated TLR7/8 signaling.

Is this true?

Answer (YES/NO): YES